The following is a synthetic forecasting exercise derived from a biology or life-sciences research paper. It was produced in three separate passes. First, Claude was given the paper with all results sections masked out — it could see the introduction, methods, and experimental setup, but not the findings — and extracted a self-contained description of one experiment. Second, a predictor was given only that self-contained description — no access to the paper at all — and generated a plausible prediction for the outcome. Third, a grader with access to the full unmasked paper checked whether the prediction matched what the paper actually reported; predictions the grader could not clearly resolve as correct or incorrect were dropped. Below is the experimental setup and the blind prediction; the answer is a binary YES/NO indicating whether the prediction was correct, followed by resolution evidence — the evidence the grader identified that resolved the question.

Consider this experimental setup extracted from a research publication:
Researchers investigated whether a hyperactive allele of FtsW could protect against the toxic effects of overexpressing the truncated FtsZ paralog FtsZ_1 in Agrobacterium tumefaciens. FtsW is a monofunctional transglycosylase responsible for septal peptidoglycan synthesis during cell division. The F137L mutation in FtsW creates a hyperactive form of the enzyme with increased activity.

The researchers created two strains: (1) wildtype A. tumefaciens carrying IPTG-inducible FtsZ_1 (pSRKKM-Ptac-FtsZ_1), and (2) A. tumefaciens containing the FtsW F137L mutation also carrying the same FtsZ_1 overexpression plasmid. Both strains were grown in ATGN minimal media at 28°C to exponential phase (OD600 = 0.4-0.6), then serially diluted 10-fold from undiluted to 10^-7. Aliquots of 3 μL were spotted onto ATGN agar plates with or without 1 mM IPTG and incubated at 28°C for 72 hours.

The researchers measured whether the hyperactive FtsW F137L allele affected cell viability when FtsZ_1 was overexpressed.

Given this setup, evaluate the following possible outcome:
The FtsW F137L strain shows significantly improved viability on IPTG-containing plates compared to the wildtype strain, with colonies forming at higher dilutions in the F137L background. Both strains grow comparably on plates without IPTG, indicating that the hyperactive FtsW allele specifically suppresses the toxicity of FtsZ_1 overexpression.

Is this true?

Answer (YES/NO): YES